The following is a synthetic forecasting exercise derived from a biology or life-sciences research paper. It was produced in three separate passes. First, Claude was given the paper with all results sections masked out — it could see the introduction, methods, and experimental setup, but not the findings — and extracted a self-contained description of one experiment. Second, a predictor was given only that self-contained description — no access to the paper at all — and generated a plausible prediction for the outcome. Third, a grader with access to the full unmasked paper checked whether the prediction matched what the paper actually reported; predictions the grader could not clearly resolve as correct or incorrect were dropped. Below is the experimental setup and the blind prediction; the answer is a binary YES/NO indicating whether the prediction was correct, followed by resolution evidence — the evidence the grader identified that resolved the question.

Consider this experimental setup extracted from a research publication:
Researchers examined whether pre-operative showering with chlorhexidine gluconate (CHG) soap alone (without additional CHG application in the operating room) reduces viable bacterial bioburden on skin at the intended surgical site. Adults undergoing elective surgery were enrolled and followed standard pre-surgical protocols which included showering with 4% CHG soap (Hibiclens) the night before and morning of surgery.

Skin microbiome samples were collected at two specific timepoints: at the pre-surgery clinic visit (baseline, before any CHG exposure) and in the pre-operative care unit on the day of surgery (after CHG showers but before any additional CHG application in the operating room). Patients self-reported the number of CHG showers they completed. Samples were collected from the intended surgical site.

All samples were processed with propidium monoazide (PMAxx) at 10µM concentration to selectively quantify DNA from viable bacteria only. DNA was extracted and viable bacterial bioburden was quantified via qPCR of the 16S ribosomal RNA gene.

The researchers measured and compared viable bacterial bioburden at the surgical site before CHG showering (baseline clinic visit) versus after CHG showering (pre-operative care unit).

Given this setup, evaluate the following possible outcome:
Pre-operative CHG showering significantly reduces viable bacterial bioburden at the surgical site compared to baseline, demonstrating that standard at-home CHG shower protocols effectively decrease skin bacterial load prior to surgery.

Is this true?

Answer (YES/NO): YES